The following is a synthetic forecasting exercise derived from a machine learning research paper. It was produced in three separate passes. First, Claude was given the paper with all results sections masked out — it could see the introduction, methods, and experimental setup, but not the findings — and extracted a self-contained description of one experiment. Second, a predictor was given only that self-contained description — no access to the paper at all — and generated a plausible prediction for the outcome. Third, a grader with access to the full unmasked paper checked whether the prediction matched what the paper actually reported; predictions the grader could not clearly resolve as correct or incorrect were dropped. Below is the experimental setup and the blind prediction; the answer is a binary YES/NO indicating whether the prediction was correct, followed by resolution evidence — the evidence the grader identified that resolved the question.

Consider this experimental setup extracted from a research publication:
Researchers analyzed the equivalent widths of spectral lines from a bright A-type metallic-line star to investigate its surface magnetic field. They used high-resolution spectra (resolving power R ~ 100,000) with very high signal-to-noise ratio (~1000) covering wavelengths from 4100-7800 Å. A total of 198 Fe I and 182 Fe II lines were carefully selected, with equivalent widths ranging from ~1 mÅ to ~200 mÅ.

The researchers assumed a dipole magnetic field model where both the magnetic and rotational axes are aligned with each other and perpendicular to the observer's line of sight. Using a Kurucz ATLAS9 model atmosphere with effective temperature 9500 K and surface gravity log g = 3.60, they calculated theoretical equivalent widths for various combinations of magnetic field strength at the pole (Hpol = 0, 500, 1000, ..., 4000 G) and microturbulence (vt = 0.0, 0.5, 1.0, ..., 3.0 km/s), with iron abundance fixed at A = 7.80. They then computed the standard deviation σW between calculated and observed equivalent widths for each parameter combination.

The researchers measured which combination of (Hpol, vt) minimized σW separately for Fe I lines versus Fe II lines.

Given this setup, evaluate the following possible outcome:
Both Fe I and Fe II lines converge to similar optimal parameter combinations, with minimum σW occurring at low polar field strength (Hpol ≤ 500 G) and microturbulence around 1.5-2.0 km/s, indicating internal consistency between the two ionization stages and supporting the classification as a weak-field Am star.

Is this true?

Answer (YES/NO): NO